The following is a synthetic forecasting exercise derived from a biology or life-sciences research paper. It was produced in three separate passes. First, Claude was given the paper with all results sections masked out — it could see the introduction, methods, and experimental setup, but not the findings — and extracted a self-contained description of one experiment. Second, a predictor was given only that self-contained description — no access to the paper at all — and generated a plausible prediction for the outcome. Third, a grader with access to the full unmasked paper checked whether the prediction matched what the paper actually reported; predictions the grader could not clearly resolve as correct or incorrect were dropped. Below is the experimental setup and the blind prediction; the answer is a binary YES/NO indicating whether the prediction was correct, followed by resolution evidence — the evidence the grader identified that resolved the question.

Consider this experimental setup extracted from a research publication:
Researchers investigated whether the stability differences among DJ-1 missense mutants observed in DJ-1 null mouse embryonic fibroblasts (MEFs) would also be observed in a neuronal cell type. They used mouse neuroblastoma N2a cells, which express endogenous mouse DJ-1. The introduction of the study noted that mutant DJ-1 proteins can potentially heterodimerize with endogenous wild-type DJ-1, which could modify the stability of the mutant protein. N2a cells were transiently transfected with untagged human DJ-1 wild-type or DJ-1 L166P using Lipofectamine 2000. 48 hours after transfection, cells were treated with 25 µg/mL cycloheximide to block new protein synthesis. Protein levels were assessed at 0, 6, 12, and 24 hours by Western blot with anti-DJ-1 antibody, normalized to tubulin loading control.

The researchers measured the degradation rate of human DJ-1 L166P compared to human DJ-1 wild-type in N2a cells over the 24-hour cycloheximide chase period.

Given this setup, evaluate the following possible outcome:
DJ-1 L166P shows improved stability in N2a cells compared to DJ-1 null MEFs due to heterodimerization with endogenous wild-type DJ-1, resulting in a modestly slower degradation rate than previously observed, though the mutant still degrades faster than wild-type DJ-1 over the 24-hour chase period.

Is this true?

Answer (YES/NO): NO